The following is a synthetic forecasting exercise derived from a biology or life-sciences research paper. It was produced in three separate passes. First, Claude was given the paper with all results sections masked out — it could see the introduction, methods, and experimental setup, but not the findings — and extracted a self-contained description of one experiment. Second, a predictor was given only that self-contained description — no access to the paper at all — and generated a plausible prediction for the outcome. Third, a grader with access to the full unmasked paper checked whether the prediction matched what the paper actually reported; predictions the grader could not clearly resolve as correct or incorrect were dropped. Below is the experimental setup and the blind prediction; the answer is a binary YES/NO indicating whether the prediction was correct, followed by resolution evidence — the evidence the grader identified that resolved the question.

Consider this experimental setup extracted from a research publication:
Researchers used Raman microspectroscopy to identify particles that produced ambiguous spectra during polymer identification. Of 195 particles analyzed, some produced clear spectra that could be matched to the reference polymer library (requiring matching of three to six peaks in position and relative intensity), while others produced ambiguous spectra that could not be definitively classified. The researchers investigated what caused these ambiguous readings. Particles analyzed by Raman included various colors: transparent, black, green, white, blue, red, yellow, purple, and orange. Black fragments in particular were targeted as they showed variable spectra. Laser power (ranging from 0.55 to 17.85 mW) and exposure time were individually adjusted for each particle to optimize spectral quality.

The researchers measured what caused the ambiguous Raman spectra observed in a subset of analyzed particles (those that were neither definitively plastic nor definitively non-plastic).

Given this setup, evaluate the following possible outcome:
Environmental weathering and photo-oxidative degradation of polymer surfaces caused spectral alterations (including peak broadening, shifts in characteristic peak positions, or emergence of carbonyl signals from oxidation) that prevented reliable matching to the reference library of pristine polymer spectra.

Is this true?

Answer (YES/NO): NO